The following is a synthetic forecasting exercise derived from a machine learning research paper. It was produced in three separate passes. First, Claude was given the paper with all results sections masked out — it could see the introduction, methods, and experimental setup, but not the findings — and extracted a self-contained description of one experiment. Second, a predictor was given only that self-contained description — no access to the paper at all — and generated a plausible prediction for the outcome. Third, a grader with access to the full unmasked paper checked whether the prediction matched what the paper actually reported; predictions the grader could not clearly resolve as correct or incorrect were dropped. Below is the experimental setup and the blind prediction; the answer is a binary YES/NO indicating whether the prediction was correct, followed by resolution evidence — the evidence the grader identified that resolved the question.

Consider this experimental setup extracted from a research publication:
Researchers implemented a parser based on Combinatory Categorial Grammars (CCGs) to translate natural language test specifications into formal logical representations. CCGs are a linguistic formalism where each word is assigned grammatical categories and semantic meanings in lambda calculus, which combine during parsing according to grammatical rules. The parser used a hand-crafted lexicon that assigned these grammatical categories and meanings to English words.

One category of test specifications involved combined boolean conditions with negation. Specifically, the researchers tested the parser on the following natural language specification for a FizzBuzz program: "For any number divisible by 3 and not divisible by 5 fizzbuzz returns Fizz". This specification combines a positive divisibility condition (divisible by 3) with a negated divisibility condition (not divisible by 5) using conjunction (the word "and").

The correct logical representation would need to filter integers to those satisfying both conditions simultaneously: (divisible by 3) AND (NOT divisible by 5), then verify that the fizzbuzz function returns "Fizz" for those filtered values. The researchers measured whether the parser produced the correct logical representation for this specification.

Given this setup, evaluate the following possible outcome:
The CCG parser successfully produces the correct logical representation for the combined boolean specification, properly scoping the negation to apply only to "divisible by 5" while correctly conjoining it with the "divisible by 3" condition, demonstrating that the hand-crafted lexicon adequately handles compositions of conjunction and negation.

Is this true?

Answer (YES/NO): NO